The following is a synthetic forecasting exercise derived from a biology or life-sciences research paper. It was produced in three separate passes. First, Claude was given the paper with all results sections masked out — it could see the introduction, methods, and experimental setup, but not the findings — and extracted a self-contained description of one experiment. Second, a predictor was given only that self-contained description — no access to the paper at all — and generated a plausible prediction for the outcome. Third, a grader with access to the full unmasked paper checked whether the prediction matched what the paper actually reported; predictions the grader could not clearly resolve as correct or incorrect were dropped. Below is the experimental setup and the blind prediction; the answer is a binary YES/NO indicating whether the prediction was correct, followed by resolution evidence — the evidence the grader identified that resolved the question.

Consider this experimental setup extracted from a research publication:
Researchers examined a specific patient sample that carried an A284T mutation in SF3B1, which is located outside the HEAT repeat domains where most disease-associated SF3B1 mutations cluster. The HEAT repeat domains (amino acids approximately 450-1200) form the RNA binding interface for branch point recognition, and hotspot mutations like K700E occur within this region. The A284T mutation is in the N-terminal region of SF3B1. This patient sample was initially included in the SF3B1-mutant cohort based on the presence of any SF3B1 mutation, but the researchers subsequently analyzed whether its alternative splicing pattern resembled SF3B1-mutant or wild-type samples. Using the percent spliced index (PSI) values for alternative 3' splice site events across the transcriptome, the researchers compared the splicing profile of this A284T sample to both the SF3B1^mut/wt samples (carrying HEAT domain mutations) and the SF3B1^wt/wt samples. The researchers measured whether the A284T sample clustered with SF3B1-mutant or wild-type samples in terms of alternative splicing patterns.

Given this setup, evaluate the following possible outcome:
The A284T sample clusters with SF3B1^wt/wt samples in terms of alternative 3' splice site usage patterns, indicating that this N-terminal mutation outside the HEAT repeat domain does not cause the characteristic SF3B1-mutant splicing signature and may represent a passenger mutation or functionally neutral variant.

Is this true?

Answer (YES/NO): YES